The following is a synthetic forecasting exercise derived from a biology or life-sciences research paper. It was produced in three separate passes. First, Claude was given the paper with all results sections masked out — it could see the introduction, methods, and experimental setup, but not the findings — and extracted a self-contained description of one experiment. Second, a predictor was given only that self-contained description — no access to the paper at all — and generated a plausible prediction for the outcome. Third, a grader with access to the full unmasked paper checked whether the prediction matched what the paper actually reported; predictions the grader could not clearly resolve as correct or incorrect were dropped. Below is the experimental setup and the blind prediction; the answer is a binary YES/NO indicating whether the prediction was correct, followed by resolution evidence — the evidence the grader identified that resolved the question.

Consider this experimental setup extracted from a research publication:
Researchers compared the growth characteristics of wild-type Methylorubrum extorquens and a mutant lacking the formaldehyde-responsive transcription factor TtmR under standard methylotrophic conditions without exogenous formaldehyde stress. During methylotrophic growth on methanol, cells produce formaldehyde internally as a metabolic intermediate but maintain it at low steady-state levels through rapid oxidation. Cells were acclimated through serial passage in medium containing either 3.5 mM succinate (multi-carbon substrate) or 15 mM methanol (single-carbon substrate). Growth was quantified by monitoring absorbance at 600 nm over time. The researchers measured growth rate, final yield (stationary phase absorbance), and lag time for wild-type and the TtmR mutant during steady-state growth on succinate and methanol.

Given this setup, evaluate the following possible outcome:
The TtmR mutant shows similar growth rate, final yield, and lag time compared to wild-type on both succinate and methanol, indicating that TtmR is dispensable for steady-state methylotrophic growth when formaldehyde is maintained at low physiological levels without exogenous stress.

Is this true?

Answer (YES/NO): YES